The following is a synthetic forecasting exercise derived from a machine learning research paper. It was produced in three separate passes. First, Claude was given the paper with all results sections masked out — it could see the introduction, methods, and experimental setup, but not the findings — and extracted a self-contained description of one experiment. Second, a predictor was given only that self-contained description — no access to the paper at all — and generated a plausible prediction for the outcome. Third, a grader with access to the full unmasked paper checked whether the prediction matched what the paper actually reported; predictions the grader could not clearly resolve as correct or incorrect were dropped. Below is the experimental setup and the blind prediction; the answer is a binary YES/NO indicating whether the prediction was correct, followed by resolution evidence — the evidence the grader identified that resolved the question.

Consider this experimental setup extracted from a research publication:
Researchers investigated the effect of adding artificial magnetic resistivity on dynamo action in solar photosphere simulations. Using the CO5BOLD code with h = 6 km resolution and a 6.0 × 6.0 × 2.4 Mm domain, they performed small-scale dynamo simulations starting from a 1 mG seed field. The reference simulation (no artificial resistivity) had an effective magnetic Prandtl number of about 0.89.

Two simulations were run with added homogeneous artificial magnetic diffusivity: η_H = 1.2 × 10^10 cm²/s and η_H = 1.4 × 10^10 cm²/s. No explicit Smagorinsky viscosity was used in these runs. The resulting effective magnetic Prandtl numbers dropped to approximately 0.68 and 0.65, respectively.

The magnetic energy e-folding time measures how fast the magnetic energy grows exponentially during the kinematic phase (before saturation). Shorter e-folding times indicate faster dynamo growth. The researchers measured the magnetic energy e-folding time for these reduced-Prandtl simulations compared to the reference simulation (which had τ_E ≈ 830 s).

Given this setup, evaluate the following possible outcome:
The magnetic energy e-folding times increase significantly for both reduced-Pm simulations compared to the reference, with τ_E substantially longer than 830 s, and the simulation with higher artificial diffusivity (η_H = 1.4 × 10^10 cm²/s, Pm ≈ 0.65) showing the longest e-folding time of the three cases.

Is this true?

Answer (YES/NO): YES